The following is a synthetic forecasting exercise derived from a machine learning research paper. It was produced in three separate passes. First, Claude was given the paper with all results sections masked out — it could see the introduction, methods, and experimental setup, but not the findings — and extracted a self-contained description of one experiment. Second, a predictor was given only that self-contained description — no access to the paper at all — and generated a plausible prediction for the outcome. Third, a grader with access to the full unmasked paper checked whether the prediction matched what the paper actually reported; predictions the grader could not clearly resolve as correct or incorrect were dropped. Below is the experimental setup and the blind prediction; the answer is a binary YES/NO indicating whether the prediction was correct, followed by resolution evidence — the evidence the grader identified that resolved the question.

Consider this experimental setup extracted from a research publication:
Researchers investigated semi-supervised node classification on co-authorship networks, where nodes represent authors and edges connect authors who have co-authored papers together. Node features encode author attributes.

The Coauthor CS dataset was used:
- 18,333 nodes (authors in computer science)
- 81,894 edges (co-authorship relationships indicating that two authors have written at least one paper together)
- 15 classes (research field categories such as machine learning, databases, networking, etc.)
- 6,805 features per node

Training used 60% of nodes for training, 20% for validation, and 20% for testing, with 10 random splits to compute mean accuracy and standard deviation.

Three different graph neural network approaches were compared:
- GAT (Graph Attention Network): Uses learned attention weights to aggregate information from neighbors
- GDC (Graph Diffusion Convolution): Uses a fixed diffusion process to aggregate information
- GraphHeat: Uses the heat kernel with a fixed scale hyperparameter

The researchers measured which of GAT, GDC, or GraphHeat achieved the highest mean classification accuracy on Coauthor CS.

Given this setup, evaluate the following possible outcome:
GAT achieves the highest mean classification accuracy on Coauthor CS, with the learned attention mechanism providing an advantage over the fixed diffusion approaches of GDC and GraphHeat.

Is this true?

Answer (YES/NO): YES